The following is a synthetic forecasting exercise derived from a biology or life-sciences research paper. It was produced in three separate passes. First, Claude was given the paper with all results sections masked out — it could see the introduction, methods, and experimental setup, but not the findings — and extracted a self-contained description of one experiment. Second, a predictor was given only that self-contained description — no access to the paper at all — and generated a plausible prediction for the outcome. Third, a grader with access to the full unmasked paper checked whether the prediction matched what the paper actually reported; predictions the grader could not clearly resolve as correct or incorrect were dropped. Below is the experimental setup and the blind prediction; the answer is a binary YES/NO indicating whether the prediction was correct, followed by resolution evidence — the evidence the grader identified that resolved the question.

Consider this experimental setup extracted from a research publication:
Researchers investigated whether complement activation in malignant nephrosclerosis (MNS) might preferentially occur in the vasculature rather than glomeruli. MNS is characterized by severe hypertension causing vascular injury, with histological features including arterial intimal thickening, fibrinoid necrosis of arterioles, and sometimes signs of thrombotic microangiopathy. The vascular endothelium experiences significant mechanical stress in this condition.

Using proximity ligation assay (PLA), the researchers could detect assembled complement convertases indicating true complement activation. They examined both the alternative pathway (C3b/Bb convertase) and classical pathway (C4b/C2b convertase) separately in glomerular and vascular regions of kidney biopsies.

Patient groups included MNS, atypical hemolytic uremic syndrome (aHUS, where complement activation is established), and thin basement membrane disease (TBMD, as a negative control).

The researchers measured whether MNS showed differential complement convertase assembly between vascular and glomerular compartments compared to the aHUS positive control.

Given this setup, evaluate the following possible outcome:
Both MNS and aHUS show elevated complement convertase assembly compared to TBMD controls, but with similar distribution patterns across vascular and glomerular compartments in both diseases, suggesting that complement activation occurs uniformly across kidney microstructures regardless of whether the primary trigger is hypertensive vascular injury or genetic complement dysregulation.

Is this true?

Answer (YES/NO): NO